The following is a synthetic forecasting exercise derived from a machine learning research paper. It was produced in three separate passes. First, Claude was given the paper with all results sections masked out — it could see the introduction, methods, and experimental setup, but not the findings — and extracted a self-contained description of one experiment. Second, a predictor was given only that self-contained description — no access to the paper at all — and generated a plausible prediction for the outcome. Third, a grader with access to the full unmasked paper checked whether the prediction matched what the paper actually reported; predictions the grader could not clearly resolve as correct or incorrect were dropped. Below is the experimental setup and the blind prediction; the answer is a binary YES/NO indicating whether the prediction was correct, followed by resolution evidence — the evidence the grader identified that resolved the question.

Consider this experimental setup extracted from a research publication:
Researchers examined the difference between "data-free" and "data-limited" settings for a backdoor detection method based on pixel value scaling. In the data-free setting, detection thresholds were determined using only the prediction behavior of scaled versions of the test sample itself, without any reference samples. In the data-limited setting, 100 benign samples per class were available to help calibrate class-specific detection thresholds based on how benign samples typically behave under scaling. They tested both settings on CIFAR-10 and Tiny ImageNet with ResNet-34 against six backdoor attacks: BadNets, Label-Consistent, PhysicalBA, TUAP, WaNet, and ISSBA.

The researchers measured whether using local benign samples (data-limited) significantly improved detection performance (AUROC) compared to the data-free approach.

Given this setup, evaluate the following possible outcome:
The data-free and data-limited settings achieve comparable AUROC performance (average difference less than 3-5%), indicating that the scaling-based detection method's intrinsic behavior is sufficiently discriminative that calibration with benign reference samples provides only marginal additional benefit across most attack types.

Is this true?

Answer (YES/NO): YES